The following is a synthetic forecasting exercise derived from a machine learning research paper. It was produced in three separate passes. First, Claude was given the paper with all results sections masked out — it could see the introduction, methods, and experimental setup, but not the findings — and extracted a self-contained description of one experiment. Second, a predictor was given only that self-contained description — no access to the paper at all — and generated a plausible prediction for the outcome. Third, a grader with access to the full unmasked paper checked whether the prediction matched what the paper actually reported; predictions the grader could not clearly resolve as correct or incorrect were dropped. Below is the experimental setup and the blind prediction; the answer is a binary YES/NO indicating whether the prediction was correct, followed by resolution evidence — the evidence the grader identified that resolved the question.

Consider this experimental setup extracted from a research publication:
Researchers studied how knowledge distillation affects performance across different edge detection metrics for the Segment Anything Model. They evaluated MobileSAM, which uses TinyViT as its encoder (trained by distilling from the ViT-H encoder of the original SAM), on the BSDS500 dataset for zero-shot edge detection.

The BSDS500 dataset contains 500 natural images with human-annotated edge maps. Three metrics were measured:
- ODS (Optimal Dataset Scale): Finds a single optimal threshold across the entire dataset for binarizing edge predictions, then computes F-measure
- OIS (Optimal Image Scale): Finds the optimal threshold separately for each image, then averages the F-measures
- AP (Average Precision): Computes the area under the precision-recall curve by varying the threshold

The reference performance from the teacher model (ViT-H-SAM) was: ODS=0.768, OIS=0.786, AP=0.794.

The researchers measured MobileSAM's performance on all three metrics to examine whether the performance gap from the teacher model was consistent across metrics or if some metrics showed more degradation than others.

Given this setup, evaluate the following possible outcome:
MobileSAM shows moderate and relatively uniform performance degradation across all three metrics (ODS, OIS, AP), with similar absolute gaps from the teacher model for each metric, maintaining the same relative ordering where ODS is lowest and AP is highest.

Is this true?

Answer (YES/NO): NO